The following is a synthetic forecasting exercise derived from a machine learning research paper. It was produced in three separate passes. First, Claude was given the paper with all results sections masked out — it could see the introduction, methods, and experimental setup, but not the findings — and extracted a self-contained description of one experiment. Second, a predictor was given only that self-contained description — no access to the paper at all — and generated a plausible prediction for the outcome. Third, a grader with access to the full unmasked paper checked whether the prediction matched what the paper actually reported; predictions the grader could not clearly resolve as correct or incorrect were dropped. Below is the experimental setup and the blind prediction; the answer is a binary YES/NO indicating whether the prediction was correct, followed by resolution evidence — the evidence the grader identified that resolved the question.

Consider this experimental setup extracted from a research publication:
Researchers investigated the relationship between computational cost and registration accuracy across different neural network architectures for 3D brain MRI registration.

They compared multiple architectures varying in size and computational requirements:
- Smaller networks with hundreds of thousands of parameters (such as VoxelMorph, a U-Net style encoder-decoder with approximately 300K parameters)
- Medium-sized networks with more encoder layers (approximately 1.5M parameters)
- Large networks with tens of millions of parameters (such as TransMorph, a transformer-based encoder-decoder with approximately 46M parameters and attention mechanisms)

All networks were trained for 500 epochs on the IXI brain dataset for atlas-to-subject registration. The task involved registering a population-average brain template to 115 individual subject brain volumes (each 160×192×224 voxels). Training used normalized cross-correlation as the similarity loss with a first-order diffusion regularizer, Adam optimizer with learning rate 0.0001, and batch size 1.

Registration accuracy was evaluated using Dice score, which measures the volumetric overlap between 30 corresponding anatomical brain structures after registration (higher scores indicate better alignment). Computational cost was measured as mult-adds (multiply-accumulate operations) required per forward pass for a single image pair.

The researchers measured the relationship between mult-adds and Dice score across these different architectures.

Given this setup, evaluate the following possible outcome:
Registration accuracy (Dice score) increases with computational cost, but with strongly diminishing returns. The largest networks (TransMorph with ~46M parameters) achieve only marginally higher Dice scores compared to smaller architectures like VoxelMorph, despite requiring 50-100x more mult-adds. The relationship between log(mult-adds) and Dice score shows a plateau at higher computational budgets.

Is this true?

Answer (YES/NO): NO